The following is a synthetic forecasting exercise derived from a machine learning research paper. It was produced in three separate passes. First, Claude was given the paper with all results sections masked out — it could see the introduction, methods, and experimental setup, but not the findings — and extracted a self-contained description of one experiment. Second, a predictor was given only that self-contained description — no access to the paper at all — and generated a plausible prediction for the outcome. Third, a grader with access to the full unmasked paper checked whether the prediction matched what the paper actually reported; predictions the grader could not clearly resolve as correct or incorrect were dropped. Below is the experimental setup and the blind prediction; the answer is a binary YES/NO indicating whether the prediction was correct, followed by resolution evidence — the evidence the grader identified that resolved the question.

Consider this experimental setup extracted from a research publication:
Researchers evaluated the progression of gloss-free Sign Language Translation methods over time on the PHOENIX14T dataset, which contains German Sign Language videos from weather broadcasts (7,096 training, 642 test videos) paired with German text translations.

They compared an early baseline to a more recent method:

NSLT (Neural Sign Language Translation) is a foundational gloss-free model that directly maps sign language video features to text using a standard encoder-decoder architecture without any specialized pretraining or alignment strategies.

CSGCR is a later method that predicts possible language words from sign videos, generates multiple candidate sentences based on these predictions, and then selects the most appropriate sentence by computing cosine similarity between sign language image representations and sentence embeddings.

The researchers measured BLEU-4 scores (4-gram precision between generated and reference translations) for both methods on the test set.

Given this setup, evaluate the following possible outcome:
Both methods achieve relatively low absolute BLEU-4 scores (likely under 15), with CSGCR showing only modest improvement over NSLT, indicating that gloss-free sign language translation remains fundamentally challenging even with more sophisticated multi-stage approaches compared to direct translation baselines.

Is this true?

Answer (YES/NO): NO